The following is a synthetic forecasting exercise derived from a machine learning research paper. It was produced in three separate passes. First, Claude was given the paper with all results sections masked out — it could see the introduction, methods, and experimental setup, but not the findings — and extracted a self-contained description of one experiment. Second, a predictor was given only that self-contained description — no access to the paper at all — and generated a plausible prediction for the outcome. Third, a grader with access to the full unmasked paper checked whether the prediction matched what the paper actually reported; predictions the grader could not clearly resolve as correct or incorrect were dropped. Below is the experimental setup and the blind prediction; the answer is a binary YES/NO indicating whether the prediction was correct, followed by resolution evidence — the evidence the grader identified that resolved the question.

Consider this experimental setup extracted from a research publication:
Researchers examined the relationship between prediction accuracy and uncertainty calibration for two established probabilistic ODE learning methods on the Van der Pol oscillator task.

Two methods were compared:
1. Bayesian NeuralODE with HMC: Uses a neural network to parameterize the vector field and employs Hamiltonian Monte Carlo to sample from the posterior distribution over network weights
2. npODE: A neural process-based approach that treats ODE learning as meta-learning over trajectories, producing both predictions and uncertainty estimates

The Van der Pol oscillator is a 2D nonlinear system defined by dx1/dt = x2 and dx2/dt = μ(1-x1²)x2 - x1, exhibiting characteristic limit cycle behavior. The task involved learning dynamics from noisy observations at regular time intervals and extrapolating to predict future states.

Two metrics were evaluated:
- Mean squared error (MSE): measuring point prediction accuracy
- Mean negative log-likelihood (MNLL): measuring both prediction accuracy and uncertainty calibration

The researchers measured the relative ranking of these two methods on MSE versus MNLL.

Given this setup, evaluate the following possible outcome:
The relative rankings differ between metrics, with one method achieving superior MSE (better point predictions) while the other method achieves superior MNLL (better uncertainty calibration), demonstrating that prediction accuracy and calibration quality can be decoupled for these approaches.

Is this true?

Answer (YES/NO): YES